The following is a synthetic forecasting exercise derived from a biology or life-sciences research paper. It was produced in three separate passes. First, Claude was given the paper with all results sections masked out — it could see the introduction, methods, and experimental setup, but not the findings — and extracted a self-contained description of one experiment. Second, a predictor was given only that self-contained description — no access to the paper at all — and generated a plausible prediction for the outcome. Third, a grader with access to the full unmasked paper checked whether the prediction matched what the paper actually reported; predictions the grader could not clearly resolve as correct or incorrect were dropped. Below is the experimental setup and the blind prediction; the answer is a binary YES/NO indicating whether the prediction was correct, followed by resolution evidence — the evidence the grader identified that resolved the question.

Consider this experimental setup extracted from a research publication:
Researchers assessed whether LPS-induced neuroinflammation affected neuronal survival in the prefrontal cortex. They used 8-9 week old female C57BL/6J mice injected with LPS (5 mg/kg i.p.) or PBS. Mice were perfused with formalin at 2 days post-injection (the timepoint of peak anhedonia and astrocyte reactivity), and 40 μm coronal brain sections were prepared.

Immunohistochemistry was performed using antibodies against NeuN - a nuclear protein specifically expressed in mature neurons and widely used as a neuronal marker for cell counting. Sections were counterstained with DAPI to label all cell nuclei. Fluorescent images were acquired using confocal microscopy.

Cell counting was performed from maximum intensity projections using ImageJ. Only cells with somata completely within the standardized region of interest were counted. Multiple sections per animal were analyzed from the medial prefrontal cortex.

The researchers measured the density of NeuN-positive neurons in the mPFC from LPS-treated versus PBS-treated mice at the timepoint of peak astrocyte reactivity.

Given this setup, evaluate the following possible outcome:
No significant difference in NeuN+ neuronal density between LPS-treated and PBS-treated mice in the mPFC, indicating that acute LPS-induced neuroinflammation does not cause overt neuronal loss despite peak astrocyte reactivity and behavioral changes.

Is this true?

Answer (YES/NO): YES